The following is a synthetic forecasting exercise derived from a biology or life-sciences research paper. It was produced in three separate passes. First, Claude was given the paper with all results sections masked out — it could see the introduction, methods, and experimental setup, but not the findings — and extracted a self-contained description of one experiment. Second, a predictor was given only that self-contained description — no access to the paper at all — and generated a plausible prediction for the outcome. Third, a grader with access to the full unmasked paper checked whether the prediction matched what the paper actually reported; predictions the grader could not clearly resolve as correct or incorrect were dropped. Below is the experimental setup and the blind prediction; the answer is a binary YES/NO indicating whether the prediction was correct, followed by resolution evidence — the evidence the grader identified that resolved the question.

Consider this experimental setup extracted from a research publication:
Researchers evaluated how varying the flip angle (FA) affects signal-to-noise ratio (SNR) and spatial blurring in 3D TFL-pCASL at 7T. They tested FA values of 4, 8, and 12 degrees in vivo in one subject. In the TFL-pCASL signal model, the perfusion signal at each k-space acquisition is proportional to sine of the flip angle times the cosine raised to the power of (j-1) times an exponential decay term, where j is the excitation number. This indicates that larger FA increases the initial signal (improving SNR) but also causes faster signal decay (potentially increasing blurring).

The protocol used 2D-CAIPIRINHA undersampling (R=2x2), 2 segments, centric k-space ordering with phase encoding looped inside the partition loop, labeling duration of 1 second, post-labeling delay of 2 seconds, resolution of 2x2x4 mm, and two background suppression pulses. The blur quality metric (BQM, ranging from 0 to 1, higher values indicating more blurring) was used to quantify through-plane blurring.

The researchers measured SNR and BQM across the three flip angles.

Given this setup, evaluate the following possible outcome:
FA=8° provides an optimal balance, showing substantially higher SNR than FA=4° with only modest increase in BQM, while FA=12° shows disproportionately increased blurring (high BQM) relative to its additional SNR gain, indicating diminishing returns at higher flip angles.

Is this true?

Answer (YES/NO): NO